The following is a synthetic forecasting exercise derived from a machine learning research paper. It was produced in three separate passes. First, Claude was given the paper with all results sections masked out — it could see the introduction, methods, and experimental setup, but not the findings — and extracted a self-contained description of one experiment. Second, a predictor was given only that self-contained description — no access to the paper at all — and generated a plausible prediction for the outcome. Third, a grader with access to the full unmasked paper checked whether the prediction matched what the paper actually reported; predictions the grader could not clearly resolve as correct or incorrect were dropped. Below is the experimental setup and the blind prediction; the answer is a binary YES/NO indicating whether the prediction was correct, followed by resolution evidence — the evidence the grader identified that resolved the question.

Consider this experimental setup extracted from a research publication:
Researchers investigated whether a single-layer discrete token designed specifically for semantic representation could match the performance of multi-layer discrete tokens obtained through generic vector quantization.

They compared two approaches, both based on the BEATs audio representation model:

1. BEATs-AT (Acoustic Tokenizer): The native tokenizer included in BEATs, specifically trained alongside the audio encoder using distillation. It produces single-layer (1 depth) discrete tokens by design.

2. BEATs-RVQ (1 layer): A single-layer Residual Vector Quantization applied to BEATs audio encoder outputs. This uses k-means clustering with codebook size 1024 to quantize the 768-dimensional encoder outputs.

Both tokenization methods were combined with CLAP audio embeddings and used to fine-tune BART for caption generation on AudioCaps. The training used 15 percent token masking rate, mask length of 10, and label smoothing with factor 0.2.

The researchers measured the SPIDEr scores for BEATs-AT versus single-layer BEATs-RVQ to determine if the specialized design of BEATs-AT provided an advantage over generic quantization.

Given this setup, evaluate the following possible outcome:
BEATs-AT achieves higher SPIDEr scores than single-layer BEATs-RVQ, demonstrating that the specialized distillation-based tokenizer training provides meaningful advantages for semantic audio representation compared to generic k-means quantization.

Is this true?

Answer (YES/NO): NO